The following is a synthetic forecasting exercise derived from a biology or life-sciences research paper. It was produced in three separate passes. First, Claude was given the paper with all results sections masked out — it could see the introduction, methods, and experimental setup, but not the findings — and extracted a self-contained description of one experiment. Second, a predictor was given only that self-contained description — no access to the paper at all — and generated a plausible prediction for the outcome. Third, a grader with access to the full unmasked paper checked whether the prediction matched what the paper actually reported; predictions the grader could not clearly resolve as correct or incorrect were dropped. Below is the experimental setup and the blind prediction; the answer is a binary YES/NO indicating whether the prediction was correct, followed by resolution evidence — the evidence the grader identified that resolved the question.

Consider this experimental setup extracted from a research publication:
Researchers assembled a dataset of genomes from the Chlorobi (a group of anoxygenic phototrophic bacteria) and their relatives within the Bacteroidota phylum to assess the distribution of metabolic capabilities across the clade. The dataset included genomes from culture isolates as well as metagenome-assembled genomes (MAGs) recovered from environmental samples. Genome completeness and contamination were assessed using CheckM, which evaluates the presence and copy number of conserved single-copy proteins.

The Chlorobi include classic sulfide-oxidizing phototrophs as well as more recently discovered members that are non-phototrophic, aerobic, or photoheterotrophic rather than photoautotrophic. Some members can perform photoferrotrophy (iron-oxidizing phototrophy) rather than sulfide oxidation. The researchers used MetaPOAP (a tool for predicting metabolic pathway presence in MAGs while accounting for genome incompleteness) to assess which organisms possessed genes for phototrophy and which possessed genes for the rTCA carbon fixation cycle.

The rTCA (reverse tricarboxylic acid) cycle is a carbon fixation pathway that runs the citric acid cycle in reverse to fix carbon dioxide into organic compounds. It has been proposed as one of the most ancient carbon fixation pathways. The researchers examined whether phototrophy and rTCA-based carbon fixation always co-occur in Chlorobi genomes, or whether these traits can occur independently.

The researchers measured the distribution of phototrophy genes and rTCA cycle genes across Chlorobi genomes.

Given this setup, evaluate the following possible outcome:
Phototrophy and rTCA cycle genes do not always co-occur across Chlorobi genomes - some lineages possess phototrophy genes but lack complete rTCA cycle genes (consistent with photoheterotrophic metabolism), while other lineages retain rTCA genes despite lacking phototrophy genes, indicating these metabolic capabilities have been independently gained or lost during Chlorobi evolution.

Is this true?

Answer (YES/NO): NO